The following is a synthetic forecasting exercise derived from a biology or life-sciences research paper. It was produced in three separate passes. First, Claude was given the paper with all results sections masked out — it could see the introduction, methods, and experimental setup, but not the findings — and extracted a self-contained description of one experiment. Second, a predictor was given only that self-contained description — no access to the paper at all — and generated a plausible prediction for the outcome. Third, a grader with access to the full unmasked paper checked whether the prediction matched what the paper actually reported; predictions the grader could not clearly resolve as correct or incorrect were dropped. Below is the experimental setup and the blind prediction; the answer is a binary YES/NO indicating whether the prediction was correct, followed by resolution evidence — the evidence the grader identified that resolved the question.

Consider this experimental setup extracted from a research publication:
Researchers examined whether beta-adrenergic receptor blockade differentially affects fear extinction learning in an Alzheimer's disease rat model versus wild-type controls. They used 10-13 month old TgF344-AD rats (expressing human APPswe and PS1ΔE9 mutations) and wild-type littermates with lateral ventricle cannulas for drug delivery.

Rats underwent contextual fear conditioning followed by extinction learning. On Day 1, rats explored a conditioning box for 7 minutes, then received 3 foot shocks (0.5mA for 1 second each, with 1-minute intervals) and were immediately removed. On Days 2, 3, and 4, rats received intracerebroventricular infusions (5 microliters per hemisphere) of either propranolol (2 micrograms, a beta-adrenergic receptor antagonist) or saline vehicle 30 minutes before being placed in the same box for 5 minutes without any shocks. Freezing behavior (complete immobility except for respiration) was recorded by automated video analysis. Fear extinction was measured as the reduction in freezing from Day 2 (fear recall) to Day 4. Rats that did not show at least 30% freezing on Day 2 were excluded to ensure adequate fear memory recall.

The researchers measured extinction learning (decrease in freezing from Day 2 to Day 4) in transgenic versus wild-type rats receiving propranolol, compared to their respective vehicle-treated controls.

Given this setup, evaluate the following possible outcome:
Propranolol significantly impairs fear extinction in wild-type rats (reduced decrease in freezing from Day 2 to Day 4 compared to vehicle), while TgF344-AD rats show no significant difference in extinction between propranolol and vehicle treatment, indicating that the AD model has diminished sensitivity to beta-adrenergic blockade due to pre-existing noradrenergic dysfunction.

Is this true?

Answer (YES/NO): NO